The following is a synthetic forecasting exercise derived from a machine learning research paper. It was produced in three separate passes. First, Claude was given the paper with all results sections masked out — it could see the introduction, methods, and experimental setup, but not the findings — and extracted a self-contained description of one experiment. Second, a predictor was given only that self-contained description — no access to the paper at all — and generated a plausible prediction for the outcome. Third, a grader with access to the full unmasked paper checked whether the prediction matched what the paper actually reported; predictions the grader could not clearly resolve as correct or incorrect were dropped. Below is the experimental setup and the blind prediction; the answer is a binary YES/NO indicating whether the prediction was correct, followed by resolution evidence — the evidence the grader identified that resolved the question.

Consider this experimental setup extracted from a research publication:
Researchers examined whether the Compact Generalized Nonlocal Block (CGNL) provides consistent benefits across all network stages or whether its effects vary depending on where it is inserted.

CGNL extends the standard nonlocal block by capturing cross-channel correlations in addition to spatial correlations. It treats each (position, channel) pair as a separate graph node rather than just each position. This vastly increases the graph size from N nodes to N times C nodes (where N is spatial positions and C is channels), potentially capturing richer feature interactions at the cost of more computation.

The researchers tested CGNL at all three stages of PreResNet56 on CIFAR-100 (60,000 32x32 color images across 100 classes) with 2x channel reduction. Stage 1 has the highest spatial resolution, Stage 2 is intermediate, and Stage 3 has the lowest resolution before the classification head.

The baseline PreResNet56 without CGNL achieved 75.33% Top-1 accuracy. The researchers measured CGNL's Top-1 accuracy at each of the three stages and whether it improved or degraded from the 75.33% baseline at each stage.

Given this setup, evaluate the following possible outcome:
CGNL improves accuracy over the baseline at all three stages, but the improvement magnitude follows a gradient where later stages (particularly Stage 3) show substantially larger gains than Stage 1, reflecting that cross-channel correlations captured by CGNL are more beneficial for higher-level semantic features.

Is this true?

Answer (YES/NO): NO